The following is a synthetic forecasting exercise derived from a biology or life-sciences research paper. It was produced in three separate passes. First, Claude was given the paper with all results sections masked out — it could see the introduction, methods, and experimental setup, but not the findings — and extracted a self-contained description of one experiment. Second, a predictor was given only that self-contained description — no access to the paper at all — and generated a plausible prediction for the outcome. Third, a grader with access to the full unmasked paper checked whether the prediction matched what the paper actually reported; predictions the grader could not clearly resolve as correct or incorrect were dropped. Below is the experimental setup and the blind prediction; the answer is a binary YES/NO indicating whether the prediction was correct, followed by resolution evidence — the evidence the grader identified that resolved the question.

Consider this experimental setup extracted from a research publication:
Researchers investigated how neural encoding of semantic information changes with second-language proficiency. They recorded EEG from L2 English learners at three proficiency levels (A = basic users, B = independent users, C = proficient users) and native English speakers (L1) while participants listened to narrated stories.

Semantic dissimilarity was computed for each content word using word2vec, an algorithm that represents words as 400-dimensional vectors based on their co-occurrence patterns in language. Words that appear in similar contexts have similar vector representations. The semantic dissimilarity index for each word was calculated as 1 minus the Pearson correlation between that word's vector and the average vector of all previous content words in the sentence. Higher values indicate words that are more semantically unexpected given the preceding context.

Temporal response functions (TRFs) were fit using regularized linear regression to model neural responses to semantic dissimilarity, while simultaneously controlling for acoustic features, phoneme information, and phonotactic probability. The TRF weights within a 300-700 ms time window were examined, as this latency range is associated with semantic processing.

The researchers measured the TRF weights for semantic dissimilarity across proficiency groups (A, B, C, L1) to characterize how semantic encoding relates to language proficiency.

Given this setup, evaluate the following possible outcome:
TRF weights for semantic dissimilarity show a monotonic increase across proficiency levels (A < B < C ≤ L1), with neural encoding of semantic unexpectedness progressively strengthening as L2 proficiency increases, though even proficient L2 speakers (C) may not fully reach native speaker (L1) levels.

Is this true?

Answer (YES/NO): YES